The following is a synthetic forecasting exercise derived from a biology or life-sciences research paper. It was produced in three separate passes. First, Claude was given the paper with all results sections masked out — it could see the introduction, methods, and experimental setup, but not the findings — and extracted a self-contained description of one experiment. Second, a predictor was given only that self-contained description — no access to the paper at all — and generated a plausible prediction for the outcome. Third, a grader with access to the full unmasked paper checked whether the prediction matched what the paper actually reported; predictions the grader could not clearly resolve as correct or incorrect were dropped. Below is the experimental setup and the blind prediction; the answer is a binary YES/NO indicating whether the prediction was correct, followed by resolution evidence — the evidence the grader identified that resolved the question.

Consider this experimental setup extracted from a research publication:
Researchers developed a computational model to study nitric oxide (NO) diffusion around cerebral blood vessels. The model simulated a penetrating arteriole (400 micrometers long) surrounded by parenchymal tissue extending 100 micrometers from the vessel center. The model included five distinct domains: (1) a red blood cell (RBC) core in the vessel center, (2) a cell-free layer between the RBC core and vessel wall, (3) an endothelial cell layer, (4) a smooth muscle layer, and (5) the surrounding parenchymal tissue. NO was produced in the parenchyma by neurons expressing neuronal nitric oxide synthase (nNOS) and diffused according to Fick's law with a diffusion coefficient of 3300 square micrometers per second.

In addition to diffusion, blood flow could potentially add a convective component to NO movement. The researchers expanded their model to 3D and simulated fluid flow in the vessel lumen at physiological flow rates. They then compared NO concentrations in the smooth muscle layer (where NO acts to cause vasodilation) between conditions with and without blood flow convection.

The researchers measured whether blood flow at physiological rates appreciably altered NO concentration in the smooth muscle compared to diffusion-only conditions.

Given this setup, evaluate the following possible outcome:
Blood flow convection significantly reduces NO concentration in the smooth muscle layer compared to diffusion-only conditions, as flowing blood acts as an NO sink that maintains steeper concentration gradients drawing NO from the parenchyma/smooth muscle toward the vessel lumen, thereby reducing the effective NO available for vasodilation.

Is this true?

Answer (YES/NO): NO